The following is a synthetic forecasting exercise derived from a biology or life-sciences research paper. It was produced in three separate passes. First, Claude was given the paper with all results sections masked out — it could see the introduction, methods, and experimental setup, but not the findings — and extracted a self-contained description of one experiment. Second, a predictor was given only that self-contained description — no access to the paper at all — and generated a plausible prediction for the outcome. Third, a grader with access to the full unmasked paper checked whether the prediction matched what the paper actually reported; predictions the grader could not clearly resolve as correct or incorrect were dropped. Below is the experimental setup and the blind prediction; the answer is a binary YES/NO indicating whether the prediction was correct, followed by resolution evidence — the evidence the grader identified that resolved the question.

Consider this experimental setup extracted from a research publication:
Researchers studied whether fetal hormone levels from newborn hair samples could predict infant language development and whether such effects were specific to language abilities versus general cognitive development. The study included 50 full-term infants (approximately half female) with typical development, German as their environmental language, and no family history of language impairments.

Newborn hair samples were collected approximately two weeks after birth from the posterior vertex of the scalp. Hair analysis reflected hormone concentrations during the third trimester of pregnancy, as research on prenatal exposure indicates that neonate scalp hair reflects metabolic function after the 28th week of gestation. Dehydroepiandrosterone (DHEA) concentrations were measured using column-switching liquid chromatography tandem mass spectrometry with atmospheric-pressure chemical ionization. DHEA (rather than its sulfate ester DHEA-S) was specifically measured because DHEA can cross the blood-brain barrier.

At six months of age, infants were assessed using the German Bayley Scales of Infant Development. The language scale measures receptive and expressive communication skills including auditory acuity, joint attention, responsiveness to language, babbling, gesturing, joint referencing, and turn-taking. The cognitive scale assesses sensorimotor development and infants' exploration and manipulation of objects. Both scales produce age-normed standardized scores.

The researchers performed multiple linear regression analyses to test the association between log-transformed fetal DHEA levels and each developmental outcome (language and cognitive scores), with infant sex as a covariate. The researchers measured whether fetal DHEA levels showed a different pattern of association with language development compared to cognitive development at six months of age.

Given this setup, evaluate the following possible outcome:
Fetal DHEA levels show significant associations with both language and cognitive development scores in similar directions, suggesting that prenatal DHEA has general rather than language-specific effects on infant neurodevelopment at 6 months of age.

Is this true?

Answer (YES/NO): NO